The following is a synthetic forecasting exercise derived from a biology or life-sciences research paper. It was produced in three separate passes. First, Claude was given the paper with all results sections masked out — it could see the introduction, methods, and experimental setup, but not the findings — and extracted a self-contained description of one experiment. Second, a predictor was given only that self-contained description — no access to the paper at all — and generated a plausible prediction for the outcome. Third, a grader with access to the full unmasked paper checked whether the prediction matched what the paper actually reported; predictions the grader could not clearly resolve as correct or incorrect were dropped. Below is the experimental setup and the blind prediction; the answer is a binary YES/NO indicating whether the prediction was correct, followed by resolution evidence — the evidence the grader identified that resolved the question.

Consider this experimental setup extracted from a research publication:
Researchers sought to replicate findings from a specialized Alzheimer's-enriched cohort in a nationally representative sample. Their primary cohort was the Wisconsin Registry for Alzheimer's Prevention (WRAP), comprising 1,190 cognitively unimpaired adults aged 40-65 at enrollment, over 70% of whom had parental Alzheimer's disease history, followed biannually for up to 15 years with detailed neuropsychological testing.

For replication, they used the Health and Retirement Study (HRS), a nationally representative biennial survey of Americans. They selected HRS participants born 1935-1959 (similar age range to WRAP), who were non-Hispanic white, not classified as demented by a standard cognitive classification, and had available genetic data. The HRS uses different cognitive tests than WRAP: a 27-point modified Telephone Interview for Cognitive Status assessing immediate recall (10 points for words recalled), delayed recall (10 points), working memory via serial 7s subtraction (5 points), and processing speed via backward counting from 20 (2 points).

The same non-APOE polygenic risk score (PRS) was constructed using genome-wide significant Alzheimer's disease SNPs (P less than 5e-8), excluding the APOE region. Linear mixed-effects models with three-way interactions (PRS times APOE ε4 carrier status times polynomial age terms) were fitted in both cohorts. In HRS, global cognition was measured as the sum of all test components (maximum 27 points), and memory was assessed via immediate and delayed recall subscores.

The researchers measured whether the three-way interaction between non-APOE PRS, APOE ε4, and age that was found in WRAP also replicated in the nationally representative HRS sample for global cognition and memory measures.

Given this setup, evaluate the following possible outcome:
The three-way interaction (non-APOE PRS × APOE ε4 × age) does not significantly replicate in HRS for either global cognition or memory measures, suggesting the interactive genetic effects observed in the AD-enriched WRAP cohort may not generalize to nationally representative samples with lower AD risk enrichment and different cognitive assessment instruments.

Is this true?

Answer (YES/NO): NO